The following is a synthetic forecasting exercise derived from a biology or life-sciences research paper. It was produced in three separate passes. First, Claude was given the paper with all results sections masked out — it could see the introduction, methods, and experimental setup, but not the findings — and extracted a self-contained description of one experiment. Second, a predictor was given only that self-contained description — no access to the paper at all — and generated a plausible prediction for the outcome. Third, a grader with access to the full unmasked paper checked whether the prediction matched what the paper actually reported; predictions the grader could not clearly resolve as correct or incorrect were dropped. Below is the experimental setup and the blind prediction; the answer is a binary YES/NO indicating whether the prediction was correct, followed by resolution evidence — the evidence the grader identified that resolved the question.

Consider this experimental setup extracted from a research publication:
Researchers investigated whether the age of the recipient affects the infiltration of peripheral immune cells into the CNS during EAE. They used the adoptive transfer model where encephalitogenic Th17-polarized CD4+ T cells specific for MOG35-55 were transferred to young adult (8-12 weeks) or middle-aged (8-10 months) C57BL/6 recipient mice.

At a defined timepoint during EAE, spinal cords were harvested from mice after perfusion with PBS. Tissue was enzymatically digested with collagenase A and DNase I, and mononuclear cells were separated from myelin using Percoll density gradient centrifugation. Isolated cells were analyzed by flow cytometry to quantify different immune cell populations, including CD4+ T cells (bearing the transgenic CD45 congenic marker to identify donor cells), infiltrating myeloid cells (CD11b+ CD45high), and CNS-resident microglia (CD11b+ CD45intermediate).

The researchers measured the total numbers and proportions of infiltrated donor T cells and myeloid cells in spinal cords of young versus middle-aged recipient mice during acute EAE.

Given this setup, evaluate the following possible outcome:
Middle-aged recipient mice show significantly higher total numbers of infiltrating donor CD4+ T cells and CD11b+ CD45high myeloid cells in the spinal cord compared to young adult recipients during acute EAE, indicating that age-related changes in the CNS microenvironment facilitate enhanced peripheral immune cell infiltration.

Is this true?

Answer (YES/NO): NO